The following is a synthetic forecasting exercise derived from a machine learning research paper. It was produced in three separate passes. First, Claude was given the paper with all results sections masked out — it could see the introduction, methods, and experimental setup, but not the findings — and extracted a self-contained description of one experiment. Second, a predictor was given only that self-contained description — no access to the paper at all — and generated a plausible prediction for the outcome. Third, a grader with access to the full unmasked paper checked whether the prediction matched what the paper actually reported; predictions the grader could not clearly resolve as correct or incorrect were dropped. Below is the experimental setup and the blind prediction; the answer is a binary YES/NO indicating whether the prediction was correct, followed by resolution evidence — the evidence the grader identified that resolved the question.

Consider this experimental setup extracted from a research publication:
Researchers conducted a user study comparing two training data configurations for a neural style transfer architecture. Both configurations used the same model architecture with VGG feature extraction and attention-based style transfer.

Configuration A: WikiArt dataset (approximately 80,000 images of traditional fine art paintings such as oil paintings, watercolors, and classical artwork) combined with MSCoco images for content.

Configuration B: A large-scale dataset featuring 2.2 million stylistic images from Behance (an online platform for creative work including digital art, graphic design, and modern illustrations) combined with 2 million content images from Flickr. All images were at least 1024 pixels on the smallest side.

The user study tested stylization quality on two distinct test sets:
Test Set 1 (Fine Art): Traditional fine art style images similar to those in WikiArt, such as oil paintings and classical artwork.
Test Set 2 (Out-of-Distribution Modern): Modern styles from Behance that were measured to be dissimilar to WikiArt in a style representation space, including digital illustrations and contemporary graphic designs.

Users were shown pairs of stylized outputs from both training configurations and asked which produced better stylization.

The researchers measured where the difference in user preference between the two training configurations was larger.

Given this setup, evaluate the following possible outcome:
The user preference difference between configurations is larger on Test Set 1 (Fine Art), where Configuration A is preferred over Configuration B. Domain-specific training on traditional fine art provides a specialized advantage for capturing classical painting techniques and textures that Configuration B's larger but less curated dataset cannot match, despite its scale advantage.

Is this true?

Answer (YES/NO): NO